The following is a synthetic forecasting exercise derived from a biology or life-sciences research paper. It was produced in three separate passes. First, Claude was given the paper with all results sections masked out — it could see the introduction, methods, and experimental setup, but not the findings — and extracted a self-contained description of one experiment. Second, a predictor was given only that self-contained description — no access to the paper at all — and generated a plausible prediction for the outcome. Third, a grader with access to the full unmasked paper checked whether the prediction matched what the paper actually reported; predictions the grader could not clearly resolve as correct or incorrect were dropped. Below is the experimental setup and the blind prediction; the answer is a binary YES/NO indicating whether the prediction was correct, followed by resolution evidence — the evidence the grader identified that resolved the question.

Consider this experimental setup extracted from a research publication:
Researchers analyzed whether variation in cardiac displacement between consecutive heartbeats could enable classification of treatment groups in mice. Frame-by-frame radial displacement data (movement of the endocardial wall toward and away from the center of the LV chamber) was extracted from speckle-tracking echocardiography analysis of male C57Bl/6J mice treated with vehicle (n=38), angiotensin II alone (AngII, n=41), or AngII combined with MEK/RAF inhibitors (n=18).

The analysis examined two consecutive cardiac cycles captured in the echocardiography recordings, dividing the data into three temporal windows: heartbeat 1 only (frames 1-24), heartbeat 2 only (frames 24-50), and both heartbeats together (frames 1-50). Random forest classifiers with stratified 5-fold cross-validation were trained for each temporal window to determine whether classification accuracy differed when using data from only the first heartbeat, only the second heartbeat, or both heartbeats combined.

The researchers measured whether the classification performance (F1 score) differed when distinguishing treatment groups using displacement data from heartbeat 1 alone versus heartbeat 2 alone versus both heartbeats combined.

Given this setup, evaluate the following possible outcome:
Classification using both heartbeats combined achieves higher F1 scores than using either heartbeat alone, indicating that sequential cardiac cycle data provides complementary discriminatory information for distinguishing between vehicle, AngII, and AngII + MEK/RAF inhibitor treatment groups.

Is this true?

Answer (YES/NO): NO